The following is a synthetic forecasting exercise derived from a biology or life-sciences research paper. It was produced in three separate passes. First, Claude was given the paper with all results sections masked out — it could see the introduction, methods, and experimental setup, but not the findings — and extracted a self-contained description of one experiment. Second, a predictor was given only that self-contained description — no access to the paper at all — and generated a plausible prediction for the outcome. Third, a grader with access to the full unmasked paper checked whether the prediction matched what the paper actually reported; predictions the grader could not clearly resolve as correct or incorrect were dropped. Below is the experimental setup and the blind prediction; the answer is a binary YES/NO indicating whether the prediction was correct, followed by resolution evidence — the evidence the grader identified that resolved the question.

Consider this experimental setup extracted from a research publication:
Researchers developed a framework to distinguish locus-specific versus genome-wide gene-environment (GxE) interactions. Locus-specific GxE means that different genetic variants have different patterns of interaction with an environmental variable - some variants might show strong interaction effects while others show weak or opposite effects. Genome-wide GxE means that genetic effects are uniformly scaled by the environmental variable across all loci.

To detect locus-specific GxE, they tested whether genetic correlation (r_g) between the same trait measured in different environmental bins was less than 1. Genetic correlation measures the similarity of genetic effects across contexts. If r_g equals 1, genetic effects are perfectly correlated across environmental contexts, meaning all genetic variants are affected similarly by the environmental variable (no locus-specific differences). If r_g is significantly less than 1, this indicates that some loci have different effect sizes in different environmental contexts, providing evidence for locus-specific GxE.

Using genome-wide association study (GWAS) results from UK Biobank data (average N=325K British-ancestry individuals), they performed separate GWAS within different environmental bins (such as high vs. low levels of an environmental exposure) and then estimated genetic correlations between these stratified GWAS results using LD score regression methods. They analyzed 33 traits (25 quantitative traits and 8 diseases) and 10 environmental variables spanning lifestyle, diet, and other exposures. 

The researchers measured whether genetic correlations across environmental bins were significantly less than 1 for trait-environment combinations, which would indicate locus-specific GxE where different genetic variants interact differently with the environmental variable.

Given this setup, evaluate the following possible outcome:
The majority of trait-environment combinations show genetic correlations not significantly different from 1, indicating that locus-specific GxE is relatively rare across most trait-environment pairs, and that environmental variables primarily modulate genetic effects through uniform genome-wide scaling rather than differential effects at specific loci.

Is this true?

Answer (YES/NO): NO